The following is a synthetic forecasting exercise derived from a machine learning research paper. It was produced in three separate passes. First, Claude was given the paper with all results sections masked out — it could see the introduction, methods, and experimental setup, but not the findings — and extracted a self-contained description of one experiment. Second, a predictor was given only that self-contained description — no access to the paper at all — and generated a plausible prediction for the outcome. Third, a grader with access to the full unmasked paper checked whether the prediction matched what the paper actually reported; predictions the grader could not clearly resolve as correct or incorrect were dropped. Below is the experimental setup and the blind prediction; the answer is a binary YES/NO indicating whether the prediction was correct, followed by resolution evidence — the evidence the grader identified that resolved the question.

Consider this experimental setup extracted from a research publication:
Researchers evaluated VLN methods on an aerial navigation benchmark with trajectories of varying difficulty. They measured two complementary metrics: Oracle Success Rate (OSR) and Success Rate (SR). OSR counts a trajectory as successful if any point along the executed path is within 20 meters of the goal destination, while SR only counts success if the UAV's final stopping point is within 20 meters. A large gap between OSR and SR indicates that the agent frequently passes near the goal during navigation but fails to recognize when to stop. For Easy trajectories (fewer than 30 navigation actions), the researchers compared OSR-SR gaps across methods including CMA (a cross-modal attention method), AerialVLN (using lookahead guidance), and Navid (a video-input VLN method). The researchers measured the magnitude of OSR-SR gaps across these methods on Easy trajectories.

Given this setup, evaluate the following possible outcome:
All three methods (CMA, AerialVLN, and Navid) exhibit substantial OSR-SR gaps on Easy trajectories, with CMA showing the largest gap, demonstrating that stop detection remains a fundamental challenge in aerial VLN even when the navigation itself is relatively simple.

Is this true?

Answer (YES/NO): NO